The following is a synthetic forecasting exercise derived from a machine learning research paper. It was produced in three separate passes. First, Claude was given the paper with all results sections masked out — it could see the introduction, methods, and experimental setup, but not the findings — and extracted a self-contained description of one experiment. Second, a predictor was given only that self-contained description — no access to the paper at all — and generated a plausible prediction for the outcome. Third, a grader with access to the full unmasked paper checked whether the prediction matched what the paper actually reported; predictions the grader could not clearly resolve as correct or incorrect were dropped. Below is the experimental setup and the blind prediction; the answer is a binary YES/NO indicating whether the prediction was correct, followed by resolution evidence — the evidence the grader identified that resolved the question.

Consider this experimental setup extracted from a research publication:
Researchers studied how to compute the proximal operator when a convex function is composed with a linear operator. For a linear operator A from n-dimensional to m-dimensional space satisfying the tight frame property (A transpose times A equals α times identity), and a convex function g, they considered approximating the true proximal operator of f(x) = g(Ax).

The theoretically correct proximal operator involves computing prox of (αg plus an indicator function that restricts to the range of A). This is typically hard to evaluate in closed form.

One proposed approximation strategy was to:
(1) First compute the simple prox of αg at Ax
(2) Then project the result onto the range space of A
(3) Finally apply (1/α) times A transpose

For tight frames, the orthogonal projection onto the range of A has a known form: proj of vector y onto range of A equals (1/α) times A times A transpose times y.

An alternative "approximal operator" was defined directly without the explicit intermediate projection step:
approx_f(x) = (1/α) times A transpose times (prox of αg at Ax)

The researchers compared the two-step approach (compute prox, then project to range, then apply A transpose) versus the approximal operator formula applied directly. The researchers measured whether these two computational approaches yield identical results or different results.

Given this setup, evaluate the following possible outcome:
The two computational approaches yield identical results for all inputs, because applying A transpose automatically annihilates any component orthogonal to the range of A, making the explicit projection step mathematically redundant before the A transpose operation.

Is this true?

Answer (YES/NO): YES